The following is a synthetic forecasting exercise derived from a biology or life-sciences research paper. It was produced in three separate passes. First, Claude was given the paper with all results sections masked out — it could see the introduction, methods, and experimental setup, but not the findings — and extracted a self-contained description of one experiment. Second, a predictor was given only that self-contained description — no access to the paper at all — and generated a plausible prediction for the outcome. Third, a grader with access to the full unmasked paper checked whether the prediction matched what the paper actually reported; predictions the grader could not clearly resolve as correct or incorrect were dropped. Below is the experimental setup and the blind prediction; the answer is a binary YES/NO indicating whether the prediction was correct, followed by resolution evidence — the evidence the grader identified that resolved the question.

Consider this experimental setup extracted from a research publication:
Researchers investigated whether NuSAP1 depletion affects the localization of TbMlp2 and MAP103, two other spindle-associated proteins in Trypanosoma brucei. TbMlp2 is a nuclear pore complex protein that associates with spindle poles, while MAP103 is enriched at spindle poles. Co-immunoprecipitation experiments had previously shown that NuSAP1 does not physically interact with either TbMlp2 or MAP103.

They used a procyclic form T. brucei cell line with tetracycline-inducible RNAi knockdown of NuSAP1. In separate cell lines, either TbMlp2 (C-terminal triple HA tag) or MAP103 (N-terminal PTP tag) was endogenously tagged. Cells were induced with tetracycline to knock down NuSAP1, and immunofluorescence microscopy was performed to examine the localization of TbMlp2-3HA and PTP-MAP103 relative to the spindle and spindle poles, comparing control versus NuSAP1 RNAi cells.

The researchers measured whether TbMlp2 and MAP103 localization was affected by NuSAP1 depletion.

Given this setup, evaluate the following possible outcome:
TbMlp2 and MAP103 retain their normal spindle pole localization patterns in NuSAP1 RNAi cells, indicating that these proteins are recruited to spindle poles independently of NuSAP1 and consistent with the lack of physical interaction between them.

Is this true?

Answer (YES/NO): NO